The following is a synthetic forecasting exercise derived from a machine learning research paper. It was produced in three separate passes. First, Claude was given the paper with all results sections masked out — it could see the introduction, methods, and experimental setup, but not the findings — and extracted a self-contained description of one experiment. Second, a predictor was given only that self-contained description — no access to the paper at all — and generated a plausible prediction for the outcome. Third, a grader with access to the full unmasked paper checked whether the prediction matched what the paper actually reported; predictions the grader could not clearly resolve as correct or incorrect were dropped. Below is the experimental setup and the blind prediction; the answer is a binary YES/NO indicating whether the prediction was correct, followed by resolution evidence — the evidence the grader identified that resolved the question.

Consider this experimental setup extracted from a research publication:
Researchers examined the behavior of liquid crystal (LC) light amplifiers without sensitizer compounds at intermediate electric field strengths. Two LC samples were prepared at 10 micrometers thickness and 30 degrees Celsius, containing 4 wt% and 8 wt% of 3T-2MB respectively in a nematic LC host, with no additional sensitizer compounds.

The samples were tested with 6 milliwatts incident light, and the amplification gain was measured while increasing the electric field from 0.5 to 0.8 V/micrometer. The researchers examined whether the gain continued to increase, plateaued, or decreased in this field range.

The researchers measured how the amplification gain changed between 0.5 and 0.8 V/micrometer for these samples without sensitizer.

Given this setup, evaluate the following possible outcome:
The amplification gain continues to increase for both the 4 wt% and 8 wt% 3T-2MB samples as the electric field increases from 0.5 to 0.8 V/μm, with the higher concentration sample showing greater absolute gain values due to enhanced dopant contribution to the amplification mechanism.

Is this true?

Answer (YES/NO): NO